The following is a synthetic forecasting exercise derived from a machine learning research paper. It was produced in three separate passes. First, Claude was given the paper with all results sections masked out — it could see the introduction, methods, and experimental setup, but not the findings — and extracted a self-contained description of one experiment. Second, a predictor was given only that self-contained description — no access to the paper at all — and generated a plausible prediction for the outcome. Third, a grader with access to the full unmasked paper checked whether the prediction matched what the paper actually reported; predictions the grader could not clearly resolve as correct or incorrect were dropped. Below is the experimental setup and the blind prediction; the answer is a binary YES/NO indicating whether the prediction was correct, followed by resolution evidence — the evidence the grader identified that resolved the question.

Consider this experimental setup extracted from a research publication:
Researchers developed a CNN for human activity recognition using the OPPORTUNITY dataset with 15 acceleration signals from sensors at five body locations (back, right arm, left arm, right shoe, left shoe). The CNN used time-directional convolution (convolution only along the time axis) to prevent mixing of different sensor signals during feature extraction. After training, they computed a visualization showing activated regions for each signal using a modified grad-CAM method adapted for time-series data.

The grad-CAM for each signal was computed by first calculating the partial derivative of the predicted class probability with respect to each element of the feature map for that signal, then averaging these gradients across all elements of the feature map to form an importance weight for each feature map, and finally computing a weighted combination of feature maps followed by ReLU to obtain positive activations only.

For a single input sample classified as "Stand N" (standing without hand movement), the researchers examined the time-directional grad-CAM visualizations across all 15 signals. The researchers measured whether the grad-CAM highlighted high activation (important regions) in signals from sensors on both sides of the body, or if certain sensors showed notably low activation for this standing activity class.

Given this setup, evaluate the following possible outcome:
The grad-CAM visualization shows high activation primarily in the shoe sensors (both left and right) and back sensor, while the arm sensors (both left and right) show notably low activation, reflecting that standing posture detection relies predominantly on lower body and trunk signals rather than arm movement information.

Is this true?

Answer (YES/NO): NO